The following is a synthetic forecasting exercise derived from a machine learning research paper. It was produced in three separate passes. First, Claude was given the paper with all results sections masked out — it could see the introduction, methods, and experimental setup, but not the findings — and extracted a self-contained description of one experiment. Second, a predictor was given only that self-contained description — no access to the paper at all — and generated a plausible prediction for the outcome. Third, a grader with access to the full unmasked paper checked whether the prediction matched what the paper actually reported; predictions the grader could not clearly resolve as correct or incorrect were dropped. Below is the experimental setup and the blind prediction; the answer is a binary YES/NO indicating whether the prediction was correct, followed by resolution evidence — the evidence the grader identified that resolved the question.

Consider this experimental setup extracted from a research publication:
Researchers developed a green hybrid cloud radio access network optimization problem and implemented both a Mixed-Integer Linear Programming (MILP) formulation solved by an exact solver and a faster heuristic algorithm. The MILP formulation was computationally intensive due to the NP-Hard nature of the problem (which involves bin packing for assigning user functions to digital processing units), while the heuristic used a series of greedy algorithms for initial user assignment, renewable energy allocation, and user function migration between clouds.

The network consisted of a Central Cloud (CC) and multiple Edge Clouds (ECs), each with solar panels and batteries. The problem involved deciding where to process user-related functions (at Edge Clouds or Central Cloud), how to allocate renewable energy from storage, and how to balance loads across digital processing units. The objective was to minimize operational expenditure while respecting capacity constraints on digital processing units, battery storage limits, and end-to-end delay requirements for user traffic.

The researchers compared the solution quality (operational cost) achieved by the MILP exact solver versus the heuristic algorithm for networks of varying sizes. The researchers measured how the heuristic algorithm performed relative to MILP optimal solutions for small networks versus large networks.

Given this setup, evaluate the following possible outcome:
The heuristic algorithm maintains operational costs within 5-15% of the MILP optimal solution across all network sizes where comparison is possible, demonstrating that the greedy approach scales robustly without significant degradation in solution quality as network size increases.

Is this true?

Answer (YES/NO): NO